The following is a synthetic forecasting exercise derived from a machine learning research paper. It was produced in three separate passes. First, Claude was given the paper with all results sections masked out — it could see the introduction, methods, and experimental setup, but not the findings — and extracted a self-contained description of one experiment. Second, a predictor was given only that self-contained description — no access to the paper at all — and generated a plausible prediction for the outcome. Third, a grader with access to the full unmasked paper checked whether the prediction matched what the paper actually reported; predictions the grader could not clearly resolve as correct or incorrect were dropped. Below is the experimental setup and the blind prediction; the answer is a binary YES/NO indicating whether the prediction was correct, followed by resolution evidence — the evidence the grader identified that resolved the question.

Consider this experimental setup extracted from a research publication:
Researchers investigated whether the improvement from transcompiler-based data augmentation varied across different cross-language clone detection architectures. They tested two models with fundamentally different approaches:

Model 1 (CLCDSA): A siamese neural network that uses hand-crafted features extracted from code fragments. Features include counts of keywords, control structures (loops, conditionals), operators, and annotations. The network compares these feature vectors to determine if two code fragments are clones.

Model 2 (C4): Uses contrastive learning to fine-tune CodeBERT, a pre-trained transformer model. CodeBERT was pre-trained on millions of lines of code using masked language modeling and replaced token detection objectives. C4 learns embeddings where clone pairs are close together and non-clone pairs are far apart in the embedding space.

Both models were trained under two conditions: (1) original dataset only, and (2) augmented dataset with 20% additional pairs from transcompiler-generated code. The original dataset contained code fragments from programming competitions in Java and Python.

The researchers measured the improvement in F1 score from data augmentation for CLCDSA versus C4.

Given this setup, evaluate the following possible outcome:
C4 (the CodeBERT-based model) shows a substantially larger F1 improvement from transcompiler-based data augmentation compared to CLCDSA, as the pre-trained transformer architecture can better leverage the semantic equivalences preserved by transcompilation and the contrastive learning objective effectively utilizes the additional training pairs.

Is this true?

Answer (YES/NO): NO